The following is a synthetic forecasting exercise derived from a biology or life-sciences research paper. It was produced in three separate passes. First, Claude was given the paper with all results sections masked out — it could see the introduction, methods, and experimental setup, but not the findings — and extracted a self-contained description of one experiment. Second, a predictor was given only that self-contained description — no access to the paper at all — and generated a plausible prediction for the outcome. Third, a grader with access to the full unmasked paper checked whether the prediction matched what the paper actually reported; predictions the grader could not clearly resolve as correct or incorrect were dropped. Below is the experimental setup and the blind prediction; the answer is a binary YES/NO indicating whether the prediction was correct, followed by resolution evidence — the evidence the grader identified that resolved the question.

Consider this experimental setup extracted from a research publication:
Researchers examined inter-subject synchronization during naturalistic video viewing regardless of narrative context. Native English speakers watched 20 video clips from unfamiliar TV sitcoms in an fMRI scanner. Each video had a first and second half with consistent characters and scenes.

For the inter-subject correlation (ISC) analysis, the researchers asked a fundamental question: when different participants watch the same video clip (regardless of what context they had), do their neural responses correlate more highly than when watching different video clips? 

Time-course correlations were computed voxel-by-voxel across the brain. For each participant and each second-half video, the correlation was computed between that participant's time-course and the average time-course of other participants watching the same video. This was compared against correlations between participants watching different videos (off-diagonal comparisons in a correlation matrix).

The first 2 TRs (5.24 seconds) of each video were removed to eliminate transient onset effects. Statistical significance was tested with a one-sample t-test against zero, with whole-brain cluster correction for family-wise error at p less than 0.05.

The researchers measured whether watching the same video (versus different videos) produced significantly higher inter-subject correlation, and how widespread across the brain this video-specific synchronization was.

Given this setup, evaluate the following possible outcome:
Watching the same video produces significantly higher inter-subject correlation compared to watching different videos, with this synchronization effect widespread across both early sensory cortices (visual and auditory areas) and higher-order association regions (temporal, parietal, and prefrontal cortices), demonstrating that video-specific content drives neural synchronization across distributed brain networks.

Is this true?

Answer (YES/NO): YES